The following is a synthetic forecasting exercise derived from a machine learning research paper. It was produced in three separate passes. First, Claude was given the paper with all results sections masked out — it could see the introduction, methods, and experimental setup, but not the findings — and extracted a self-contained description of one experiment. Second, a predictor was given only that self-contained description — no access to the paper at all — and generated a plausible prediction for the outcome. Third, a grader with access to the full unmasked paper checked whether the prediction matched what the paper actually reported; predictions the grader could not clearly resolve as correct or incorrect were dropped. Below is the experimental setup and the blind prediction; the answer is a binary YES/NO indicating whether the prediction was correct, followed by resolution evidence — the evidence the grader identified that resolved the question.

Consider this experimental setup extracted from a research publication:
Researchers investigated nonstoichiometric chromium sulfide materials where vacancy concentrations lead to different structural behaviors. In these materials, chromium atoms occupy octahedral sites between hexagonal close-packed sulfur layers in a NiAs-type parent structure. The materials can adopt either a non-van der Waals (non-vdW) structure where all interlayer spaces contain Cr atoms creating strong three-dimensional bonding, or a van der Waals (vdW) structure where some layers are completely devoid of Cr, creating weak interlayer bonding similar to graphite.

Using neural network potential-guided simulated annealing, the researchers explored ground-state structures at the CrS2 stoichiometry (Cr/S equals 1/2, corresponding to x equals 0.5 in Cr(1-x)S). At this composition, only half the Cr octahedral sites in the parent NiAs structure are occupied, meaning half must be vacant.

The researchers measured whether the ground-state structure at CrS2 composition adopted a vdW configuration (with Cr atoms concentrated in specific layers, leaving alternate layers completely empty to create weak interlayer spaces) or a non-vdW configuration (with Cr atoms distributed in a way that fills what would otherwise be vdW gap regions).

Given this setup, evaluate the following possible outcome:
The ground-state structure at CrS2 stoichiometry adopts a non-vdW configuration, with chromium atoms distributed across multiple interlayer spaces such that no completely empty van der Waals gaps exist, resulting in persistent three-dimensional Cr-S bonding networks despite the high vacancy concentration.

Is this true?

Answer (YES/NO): YES